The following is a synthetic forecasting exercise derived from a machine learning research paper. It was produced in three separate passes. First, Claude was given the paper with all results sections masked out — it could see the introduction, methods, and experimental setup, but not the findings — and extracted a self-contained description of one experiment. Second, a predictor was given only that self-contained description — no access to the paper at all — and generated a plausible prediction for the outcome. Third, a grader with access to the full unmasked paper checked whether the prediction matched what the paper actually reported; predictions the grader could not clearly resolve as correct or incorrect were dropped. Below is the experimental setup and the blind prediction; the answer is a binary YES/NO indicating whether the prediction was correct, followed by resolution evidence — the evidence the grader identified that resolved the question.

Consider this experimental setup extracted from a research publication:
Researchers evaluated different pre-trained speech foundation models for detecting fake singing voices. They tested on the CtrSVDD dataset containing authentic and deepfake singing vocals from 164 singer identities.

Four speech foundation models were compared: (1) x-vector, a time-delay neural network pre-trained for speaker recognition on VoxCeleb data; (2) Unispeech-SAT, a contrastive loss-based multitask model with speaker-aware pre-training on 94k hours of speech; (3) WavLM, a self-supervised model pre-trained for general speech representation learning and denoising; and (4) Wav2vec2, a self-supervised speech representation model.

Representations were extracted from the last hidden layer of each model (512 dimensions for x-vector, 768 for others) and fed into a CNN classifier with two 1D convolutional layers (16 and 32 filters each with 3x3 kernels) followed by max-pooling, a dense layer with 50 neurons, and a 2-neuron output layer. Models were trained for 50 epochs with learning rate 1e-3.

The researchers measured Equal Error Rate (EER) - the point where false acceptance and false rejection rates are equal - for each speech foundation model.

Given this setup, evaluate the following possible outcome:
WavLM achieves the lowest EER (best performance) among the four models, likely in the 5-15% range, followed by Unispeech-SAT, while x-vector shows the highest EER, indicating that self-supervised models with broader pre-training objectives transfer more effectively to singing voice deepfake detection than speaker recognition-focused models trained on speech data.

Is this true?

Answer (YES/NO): NO